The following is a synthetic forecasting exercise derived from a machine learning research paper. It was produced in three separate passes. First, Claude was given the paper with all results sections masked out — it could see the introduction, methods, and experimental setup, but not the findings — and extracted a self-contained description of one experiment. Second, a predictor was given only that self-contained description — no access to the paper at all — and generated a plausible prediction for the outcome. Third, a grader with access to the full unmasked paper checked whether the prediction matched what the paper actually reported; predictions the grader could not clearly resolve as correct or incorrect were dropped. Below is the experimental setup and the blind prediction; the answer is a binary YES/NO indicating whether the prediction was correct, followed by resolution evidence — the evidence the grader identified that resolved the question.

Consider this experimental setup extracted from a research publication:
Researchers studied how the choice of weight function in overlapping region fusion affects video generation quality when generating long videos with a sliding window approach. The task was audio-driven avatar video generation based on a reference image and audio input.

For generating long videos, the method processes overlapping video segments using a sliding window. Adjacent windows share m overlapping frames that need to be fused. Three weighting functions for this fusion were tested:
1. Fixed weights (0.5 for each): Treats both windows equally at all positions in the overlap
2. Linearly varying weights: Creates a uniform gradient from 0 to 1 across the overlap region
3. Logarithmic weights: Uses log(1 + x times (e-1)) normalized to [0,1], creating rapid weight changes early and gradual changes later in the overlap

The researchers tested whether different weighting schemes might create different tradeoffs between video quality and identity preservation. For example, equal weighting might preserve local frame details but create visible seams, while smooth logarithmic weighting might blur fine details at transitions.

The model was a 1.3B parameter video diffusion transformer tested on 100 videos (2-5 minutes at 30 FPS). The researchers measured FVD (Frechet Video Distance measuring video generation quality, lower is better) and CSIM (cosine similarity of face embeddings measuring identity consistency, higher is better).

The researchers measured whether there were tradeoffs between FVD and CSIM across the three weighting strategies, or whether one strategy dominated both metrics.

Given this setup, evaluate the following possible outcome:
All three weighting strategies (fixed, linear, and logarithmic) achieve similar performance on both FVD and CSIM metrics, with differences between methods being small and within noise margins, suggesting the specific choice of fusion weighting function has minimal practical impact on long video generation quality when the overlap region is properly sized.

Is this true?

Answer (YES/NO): NO